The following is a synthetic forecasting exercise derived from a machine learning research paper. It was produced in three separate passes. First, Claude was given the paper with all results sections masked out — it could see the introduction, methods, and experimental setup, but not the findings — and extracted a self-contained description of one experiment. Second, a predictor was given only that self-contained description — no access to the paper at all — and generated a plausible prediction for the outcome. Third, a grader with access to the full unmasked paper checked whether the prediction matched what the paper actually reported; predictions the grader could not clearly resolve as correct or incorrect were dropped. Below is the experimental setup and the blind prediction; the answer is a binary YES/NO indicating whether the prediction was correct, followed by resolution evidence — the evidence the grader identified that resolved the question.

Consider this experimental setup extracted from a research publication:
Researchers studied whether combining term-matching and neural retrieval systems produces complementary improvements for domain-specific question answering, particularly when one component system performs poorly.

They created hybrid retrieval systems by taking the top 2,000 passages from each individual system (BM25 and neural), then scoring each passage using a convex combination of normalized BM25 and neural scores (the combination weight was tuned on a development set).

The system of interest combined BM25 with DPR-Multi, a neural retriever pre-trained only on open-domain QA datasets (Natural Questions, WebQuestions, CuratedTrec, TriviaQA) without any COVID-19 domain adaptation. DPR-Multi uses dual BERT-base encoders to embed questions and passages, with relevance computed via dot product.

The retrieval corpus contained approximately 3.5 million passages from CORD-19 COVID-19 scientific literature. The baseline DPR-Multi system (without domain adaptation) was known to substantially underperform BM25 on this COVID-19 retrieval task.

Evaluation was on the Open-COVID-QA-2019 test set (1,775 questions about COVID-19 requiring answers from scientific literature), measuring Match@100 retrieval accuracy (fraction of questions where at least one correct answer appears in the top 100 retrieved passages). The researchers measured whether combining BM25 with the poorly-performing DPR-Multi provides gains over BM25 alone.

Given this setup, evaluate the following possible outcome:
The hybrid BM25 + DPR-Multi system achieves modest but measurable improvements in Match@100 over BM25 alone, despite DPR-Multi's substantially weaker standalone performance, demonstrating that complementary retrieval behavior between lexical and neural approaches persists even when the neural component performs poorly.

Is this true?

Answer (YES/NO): NO